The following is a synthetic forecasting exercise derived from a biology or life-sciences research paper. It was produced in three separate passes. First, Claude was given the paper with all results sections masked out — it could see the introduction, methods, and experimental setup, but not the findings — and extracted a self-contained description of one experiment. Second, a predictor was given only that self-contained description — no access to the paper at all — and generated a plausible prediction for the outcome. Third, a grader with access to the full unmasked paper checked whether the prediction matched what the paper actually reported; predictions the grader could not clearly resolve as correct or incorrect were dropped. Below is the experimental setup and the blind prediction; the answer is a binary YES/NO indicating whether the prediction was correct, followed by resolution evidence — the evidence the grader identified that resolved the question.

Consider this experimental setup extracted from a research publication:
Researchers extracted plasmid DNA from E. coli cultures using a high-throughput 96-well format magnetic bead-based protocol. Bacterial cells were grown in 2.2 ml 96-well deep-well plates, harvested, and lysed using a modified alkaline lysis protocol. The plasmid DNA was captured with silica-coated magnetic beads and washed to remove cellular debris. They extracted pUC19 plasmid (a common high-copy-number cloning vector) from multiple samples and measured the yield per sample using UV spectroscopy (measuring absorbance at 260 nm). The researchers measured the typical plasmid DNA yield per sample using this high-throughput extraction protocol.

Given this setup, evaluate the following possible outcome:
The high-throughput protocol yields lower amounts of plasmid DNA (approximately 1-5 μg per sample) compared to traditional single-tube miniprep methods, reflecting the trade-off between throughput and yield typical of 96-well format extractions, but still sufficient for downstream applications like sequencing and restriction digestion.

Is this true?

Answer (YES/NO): NO